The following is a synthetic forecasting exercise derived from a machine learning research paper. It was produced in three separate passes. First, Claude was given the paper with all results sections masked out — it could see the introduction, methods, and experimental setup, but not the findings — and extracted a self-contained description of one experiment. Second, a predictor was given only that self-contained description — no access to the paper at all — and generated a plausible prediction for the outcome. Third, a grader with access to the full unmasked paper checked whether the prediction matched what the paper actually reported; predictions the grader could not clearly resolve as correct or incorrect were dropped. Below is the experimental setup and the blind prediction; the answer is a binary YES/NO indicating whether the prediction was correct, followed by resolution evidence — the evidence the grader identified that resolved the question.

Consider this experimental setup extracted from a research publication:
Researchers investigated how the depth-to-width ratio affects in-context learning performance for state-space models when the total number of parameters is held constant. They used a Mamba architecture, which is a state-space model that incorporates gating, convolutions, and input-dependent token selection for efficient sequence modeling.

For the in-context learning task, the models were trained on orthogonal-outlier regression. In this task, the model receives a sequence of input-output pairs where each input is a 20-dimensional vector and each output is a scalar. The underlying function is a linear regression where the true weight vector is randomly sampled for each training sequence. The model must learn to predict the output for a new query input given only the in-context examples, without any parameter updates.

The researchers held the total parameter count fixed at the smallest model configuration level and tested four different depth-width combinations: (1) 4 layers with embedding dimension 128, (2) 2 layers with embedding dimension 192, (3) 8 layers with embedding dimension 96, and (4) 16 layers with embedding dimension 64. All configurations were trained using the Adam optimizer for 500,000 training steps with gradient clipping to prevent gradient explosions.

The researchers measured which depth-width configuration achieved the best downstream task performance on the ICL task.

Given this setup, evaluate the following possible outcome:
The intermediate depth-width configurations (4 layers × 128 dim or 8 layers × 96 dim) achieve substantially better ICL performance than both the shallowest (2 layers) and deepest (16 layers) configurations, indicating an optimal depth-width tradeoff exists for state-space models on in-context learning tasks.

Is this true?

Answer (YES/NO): NO